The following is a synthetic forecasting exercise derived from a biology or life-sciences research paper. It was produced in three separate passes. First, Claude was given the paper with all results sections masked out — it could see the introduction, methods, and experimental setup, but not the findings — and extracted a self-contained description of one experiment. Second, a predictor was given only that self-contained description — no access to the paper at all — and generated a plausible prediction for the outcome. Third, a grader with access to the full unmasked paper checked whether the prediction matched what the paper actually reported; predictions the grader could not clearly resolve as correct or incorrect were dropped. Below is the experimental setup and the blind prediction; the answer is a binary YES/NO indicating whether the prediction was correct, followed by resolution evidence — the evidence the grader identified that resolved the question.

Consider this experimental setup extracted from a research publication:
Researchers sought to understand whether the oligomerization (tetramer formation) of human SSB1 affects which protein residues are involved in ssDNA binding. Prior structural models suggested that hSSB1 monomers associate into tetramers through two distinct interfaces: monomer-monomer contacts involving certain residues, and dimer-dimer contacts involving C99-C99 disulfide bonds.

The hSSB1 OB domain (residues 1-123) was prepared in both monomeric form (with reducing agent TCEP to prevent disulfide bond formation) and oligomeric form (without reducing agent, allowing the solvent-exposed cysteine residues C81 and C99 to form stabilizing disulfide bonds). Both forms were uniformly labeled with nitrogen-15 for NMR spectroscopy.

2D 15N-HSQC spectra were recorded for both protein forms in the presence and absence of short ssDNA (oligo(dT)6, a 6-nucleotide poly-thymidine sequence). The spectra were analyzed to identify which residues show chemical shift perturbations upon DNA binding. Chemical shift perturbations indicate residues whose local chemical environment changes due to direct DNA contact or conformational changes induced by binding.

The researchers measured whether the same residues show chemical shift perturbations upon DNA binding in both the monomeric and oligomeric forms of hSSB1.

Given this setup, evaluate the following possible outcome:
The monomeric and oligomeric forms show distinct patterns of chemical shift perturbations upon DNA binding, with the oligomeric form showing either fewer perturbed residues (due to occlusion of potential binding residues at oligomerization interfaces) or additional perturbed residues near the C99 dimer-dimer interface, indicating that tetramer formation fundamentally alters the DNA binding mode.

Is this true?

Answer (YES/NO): NO